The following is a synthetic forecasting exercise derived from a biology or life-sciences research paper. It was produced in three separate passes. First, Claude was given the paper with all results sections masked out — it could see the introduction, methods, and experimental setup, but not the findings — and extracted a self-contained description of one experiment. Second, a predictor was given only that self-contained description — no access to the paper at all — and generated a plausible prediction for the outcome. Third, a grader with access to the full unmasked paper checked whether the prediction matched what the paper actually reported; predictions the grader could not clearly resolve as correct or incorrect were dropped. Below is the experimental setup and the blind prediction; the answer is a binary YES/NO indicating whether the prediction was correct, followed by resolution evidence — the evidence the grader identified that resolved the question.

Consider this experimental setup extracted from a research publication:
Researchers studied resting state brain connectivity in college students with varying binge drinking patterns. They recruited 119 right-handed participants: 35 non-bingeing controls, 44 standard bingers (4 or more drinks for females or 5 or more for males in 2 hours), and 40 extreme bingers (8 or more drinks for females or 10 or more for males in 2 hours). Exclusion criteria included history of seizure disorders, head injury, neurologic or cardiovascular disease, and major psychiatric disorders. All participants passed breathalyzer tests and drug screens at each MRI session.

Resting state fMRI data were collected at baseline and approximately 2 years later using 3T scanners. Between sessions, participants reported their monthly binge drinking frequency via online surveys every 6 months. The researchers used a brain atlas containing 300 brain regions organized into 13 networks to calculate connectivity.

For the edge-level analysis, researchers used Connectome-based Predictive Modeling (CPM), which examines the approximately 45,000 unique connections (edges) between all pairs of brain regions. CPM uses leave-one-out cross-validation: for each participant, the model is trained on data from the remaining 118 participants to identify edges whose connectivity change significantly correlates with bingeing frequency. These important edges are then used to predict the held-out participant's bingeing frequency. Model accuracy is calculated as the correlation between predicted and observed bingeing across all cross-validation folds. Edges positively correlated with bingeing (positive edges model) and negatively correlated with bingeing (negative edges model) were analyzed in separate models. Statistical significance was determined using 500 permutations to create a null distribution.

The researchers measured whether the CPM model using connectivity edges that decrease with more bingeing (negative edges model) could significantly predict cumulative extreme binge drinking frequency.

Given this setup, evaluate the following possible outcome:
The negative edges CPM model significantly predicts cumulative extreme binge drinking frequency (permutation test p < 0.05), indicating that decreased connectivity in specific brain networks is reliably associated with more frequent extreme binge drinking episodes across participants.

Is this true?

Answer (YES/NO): NO